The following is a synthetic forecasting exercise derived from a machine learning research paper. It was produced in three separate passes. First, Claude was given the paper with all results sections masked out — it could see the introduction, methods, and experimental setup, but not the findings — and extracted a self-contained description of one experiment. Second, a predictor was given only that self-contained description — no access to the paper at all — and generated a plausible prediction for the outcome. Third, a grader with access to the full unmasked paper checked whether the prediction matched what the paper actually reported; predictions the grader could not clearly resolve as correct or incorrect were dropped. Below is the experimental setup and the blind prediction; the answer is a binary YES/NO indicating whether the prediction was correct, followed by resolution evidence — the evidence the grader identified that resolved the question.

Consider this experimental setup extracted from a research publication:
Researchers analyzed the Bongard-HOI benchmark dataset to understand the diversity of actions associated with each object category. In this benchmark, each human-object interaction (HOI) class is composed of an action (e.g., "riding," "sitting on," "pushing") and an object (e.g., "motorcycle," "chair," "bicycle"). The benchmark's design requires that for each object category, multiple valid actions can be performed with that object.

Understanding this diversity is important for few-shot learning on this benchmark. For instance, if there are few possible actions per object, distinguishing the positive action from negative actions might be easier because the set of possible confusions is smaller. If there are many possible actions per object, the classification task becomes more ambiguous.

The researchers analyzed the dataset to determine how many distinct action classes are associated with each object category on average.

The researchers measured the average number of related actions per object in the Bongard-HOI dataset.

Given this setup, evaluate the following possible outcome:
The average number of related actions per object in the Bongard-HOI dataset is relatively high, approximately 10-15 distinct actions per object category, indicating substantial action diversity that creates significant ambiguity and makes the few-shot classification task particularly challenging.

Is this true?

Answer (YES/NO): NO